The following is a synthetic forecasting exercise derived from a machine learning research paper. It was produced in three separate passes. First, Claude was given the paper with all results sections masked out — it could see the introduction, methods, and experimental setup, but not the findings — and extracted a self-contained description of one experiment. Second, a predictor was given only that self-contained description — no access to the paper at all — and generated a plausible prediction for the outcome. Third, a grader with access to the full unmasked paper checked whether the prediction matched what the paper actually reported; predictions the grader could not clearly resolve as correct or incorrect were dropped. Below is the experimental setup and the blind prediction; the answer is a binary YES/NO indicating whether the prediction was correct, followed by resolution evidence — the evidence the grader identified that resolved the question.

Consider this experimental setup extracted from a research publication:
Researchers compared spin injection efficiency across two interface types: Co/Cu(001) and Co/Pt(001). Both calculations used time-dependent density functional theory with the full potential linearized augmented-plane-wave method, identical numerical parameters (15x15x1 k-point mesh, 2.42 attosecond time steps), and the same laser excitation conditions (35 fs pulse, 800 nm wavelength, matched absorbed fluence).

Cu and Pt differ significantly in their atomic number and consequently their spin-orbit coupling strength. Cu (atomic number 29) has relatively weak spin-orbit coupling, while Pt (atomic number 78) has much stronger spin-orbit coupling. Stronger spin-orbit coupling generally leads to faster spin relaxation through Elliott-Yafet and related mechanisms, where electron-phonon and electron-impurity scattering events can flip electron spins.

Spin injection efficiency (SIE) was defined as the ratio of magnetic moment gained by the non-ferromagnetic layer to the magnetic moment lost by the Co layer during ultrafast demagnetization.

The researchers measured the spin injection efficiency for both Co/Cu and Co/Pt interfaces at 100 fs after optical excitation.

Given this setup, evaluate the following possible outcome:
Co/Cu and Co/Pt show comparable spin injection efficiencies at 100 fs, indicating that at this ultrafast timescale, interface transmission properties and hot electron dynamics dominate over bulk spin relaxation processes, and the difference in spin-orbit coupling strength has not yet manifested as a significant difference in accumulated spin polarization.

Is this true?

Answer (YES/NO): NO